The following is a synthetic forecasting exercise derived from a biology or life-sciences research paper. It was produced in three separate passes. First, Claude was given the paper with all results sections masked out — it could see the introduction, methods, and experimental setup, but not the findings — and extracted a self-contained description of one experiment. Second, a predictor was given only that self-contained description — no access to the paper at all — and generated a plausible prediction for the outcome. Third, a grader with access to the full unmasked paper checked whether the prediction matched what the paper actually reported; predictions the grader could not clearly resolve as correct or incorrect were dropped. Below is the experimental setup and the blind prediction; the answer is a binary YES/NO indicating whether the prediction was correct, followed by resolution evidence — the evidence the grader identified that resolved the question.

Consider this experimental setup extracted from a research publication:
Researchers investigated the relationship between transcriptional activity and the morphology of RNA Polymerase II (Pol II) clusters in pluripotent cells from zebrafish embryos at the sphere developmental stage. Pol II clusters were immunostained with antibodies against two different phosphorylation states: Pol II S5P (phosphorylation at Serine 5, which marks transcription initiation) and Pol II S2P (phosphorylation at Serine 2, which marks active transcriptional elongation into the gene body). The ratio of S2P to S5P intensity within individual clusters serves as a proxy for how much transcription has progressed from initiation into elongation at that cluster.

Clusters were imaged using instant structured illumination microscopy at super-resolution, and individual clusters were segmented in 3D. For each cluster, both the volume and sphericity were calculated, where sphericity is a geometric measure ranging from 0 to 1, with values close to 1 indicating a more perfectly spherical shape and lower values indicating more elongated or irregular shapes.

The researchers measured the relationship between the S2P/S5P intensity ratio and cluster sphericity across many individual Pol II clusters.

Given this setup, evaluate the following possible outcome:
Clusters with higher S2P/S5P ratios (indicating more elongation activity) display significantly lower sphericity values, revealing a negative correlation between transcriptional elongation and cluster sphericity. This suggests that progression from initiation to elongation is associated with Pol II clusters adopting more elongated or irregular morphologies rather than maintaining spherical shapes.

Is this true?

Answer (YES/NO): NO